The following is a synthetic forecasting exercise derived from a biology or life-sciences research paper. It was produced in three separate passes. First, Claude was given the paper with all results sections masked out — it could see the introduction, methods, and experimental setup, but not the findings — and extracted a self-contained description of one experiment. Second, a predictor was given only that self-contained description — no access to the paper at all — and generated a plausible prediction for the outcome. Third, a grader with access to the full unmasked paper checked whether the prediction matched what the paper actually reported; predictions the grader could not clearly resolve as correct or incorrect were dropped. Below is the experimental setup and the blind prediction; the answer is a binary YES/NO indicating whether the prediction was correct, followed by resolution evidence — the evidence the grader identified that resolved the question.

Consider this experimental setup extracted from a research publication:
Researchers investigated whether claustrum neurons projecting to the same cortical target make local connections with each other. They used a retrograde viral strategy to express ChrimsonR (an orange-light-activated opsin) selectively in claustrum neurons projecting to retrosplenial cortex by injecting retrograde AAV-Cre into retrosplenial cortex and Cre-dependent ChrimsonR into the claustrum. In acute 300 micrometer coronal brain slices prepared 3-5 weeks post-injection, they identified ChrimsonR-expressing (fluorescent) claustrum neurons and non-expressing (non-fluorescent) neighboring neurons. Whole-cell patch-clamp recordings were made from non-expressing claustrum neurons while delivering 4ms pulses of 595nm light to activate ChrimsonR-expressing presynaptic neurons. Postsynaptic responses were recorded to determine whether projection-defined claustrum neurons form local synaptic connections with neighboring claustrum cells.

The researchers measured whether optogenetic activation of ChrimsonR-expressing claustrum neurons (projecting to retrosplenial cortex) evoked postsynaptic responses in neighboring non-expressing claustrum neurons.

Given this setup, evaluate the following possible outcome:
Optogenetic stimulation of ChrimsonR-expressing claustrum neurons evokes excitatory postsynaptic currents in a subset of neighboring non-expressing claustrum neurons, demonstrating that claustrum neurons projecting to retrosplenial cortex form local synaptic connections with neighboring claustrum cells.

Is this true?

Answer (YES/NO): YES